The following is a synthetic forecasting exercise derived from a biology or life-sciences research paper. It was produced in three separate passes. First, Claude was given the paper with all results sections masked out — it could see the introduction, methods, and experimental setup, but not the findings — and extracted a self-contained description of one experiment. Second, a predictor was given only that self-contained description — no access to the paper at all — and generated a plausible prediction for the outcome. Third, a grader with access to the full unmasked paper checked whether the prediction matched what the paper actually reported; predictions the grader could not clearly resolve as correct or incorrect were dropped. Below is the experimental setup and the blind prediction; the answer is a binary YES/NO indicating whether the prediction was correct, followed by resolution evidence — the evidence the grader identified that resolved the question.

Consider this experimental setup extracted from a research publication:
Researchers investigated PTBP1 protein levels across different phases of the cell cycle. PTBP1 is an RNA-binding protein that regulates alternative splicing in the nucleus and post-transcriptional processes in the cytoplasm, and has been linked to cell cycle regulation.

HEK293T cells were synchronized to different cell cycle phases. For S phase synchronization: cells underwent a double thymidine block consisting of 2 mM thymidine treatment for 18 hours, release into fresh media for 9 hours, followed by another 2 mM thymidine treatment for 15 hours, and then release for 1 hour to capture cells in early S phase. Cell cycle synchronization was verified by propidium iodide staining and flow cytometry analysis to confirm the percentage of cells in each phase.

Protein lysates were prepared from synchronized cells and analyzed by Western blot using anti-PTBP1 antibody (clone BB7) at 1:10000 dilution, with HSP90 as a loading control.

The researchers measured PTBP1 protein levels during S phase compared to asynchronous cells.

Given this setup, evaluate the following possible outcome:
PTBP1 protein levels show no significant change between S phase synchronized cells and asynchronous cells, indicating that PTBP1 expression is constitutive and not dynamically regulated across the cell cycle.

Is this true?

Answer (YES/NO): NO